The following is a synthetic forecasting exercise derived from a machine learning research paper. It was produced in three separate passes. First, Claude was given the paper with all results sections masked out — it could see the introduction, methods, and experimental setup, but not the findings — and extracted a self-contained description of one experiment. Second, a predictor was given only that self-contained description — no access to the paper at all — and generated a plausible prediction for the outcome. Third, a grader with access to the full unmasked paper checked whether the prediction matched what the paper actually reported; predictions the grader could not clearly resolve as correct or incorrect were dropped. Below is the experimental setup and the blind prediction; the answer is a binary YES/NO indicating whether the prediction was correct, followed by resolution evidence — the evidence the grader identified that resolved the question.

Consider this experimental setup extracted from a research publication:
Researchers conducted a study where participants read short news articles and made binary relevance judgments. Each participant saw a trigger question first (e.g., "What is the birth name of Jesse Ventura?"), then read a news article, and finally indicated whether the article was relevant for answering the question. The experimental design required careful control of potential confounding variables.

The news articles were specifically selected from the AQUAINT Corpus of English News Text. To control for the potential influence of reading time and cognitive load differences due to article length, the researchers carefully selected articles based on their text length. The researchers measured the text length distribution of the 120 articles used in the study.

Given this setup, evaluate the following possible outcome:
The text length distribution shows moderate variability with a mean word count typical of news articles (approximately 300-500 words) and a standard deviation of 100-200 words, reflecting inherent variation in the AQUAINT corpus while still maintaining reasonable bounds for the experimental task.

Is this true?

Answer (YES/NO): NO